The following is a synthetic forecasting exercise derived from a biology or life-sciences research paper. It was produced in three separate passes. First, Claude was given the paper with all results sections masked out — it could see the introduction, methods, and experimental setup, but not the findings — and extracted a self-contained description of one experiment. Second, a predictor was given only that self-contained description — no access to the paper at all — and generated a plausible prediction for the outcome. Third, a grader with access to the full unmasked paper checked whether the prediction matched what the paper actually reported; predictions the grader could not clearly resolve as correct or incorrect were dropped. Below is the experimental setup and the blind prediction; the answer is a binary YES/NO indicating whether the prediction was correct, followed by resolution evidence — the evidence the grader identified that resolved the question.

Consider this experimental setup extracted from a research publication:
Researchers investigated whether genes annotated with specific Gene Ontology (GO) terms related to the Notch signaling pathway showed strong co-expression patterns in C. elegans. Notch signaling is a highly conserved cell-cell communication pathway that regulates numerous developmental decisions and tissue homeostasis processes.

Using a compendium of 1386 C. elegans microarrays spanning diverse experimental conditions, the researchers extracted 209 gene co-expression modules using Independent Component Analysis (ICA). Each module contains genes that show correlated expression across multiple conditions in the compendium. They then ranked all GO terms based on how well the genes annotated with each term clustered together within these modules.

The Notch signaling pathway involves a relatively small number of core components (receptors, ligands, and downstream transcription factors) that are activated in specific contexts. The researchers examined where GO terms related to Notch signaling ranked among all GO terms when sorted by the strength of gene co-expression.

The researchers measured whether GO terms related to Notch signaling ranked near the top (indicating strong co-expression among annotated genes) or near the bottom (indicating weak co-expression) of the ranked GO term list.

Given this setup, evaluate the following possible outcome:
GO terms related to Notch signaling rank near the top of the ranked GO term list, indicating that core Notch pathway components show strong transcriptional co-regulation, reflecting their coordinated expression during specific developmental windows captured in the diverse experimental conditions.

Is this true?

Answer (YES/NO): NO